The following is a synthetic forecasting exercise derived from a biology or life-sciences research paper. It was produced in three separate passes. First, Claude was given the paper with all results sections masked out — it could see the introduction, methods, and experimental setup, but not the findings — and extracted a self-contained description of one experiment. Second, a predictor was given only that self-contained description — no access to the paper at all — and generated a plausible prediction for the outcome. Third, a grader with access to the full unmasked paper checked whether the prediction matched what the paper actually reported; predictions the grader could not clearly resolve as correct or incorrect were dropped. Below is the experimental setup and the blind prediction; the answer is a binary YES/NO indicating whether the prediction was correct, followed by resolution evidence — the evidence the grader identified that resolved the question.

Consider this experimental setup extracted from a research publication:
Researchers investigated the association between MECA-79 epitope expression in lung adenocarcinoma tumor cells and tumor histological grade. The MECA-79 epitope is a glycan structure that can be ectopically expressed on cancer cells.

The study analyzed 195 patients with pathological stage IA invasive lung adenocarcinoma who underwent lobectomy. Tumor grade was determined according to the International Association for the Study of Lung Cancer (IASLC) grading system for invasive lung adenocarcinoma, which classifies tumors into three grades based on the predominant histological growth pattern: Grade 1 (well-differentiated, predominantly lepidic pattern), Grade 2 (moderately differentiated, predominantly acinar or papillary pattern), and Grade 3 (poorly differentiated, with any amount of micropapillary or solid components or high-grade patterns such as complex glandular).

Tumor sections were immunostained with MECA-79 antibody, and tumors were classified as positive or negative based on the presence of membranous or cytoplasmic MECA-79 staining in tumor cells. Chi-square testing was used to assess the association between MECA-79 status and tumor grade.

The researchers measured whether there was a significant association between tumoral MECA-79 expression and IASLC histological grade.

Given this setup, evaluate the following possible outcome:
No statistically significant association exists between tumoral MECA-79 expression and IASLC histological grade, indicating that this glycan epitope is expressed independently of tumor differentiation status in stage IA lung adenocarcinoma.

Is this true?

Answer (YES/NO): YES